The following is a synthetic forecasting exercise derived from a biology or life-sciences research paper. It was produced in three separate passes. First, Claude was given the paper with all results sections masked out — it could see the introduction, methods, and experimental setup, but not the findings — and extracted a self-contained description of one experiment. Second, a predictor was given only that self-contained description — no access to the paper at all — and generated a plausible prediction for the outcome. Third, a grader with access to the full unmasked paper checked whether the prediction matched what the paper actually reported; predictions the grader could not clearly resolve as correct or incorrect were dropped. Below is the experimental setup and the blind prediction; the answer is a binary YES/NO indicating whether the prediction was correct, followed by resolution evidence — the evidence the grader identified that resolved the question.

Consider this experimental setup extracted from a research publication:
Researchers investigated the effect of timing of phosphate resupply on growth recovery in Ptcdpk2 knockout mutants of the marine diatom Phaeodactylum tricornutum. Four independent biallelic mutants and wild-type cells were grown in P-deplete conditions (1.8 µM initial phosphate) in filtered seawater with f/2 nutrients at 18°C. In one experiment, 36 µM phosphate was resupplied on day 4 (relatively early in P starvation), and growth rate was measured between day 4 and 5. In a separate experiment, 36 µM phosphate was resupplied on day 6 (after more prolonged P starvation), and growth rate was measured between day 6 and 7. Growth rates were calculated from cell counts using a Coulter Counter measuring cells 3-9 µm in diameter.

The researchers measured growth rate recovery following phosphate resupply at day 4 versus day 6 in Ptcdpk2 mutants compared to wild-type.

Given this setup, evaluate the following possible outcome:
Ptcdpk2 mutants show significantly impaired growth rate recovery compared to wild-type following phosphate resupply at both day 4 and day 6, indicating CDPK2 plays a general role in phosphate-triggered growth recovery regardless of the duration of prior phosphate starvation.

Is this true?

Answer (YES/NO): NO